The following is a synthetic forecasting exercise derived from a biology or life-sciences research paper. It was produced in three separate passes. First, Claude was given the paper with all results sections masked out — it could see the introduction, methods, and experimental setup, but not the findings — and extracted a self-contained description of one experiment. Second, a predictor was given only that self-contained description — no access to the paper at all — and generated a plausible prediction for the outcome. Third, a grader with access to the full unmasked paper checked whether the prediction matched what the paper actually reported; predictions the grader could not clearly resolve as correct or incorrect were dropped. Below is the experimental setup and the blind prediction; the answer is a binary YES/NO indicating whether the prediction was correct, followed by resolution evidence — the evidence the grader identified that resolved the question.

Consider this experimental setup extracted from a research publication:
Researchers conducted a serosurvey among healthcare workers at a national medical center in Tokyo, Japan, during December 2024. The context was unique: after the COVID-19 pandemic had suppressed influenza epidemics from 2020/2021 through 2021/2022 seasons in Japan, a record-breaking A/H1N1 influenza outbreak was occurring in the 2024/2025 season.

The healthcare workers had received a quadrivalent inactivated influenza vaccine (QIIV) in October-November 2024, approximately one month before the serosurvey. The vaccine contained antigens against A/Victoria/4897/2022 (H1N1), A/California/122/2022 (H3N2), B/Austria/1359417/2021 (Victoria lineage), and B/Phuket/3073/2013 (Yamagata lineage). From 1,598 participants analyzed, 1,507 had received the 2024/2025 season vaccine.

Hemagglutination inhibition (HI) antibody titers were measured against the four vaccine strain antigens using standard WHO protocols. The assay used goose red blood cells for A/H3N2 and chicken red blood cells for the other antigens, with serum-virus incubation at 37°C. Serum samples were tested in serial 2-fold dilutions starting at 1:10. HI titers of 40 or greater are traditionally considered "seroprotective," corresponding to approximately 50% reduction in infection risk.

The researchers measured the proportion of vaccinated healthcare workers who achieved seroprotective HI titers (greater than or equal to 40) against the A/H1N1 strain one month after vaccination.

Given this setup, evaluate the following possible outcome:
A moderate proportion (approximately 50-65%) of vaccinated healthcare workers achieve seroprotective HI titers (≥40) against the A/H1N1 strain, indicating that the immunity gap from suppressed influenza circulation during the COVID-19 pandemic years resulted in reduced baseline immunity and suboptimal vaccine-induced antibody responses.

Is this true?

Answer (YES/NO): NO